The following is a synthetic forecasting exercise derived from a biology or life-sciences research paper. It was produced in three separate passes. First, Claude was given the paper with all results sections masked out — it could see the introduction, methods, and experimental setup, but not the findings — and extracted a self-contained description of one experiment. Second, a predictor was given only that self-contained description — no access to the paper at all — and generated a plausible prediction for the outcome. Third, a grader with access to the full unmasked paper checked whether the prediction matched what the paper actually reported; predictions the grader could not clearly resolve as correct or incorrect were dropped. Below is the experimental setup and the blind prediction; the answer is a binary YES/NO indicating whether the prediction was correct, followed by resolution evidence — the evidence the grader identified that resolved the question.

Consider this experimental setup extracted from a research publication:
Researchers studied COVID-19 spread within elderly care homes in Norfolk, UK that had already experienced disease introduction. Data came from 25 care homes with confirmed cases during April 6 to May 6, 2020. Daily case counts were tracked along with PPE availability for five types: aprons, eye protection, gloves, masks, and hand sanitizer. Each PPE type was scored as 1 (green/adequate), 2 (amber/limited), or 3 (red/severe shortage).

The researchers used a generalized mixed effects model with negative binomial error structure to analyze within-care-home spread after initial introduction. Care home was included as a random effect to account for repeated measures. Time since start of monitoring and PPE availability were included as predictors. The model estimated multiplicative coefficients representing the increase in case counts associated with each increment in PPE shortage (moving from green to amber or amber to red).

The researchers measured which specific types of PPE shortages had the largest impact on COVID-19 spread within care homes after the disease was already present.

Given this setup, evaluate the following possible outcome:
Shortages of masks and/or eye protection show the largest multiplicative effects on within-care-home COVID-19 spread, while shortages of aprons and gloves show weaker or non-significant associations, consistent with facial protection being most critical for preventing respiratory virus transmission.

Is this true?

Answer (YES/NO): YES